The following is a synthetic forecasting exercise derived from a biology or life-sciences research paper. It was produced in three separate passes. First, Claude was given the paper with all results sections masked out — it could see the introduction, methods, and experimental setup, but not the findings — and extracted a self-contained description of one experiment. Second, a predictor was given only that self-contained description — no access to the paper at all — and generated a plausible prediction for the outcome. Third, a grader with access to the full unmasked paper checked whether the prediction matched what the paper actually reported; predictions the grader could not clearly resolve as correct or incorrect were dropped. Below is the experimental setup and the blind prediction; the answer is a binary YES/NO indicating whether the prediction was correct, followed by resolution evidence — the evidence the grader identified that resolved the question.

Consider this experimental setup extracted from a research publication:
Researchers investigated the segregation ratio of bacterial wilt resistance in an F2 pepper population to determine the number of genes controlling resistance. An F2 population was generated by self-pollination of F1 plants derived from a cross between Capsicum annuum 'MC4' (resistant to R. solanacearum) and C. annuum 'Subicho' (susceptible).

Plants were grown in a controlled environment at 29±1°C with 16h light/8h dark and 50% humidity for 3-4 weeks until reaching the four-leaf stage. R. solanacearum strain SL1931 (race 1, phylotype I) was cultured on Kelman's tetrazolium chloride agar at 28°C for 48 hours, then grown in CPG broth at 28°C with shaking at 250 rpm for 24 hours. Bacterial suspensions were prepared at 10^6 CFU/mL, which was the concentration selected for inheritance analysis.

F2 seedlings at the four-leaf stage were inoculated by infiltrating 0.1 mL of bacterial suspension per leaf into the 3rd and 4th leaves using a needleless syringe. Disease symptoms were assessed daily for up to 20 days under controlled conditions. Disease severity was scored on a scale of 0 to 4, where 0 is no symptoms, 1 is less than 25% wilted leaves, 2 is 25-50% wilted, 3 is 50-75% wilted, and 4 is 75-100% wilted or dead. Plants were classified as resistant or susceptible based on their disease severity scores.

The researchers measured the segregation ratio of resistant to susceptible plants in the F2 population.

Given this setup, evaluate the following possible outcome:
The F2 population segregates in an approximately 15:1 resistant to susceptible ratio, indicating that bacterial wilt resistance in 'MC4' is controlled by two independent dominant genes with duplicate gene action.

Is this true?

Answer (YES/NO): NO